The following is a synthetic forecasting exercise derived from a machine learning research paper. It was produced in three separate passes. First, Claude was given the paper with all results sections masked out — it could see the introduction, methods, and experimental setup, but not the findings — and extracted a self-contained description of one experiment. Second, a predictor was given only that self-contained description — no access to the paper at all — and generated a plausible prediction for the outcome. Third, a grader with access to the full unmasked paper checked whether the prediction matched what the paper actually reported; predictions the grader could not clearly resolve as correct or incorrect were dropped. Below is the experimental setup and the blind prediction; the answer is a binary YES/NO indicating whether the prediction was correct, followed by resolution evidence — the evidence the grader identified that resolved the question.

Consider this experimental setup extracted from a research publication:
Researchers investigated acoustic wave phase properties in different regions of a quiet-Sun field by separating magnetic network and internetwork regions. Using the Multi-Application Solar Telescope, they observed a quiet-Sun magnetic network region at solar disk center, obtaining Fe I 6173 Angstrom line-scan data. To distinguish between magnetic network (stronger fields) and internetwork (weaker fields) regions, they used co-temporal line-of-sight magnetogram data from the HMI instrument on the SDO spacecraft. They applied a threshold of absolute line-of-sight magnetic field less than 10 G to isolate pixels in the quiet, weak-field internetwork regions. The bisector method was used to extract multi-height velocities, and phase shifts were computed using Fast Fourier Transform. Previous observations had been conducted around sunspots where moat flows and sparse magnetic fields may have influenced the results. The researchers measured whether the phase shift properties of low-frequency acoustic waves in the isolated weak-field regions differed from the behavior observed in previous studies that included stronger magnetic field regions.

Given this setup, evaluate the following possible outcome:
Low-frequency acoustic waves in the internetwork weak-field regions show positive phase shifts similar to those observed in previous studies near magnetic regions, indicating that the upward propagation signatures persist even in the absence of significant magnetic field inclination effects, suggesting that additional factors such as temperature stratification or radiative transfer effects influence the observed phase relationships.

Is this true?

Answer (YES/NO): NO